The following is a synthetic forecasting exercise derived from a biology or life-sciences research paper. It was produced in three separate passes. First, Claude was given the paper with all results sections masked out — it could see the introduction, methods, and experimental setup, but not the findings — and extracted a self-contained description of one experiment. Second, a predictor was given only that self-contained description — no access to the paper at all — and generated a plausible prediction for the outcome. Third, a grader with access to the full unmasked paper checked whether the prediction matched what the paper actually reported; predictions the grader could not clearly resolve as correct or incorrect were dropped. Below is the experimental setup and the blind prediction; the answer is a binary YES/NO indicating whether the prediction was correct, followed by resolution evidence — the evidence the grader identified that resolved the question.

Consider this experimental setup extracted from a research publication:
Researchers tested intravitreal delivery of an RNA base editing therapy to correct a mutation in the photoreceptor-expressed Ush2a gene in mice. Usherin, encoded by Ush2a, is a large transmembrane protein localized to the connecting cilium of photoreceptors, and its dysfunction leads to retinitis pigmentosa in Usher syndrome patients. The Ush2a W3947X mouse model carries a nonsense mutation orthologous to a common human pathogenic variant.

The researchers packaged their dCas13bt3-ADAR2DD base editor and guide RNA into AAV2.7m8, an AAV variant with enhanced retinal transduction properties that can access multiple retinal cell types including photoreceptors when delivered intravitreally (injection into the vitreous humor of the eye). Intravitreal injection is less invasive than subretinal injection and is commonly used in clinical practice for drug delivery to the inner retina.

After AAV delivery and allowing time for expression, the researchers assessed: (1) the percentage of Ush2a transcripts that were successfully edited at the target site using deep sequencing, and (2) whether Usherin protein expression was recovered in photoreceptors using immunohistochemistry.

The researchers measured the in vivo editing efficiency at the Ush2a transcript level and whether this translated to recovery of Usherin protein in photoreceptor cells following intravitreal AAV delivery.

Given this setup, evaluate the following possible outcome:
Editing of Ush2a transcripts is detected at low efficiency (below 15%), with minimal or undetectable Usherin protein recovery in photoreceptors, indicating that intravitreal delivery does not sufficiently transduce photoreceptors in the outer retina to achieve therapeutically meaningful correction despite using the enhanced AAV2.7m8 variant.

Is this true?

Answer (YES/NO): NO